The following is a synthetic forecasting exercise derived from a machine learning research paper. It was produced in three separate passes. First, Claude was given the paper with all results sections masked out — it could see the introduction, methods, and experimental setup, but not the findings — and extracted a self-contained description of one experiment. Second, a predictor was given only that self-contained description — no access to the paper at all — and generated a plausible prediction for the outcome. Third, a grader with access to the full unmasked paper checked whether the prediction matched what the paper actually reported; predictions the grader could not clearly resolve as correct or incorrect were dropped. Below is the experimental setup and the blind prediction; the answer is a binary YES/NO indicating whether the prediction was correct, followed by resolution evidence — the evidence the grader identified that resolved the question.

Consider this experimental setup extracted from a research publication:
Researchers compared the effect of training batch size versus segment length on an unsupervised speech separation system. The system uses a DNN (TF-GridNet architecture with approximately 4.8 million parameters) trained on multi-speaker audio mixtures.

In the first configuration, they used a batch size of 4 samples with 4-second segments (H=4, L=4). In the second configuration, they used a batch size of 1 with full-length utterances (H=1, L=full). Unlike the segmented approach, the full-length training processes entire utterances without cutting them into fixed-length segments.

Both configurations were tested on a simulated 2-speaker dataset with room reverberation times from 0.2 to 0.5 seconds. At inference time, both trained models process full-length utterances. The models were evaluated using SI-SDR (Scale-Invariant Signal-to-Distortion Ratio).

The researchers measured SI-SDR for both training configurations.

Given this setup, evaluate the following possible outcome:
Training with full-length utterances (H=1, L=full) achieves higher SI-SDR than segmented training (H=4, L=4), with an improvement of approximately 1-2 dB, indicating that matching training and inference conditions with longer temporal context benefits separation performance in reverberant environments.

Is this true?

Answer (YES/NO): NO